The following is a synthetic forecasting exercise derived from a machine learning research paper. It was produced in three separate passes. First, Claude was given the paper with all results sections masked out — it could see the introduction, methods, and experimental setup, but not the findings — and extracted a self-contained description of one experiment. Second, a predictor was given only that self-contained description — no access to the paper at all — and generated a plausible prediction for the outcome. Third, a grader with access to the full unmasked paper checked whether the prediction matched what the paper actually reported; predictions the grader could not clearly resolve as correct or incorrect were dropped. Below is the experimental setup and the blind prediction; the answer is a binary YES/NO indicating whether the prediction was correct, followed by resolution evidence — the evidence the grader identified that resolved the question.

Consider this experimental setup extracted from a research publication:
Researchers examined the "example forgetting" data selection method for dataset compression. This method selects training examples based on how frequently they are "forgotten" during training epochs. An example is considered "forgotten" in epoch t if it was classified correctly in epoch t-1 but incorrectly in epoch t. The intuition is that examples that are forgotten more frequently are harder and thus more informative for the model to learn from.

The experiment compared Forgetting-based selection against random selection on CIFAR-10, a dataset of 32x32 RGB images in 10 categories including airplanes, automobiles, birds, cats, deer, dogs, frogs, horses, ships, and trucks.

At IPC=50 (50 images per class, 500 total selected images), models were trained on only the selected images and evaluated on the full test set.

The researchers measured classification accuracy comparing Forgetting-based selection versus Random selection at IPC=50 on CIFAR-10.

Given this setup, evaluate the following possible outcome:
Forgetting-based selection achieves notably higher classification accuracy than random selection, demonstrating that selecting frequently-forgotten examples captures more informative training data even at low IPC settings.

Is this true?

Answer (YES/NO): NO